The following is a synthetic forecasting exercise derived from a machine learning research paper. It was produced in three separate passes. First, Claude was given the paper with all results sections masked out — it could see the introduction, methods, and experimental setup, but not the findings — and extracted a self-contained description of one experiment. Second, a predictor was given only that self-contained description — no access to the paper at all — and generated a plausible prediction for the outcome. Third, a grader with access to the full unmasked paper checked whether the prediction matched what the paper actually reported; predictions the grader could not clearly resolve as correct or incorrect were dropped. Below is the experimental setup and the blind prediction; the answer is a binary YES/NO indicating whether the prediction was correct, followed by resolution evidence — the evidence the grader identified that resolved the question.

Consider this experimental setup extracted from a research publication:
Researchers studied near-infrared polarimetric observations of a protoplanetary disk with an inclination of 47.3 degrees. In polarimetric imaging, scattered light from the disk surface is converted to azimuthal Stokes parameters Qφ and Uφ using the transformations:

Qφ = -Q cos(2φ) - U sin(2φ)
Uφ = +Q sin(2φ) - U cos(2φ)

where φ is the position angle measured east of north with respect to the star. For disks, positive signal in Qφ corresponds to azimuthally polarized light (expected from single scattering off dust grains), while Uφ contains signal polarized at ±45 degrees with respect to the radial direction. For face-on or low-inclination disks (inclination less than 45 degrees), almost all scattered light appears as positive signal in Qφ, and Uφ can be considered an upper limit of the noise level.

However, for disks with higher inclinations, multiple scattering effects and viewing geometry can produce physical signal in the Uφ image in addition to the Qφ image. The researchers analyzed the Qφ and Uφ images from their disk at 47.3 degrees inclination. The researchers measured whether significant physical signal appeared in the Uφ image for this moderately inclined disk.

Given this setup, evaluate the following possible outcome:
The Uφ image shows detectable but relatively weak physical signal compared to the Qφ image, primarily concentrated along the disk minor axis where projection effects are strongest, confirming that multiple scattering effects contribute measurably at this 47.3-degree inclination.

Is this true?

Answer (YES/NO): NO